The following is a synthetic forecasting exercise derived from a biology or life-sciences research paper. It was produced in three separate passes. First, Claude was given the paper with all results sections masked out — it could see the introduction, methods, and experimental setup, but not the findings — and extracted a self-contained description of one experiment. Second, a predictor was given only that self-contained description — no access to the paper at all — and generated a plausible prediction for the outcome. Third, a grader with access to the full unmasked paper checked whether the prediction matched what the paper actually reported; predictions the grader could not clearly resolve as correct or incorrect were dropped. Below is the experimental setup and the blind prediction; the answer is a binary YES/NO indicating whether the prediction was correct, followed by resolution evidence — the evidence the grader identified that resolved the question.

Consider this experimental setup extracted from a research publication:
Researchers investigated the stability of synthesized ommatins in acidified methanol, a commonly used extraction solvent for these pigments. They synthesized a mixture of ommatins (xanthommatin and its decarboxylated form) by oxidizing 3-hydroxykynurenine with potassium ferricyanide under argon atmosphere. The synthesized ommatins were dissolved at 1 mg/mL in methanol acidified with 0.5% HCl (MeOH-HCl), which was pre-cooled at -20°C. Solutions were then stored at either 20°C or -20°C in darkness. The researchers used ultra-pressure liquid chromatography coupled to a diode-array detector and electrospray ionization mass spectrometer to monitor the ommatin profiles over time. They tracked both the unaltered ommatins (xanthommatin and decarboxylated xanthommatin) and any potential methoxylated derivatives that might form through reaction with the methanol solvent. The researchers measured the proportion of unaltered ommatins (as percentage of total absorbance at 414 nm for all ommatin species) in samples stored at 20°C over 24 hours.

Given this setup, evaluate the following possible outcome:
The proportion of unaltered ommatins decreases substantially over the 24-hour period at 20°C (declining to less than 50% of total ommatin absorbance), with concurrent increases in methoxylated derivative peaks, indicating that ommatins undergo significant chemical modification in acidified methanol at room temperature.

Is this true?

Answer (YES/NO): NO